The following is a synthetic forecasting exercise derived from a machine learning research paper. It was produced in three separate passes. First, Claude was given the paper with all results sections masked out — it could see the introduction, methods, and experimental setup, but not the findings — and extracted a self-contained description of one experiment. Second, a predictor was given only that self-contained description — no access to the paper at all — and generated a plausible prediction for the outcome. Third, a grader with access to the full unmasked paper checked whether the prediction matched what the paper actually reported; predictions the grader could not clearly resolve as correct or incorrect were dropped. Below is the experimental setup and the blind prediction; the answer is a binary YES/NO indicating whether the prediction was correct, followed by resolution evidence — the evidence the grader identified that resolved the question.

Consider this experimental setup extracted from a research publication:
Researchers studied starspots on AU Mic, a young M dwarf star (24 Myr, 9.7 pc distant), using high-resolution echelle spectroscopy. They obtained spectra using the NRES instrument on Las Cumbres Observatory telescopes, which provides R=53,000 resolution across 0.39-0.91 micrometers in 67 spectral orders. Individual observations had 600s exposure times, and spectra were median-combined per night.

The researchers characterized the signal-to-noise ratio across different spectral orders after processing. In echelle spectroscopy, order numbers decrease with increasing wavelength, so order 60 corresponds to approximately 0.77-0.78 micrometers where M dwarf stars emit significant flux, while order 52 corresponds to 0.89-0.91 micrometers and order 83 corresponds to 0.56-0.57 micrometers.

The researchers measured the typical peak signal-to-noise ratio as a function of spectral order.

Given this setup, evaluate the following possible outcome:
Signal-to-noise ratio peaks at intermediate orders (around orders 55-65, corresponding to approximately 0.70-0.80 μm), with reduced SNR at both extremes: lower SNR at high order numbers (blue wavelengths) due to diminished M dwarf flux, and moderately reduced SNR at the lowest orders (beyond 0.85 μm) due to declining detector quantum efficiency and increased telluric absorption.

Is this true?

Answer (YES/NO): YES